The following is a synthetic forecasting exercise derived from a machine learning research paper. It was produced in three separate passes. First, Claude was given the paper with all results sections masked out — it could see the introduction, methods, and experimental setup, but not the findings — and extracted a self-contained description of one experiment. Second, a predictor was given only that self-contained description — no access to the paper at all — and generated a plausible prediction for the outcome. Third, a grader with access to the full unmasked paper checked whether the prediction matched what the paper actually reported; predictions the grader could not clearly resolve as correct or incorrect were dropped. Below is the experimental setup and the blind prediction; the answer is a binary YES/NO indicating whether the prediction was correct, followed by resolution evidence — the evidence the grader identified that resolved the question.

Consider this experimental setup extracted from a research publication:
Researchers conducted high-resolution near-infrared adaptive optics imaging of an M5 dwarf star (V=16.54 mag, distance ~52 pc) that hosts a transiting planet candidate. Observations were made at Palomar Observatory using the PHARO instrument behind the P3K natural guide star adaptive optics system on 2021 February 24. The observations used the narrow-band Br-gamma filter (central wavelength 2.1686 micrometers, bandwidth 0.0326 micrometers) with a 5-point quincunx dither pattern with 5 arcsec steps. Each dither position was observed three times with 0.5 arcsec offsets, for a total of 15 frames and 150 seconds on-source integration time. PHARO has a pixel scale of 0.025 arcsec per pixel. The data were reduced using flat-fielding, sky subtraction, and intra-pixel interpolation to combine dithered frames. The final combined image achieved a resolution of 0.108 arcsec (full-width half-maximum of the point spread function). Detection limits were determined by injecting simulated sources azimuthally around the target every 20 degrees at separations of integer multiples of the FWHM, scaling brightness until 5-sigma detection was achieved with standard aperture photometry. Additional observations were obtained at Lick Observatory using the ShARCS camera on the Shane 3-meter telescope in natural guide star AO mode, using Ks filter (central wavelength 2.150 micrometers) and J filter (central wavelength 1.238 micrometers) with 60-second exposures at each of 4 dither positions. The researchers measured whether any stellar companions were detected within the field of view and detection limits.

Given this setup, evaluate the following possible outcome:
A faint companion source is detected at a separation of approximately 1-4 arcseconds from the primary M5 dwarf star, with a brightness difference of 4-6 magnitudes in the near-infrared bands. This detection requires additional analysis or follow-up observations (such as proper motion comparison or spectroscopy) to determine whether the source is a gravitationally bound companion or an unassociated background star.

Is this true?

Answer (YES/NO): NO